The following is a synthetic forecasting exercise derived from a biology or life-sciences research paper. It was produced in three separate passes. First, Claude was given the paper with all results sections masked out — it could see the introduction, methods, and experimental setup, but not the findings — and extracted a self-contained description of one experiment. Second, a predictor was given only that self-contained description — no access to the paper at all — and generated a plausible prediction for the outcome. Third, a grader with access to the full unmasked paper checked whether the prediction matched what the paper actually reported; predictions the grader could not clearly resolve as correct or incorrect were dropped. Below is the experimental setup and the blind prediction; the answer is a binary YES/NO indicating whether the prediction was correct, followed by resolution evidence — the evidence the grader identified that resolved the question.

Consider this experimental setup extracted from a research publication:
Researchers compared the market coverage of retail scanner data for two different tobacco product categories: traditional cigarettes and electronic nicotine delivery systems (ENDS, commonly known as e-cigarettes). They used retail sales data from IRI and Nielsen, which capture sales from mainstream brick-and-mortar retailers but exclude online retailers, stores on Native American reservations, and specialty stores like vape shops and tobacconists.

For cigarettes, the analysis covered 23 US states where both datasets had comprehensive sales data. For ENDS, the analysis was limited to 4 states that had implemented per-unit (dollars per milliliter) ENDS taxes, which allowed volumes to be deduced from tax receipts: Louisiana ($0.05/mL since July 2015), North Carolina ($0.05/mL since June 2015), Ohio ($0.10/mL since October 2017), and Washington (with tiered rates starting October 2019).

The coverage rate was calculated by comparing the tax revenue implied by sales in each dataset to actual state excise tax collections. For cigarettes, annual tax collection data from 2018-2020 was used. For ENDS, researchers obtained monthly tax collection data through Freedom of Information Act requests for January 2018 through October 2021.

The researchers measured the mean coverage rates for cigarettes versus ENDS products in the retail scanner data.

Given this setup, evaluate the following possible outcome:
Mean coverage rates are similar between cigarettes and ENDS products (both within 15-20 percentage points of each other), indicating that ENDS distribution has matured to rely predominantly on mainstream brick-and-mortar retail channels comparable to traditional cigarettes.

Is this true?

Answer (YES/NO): NO